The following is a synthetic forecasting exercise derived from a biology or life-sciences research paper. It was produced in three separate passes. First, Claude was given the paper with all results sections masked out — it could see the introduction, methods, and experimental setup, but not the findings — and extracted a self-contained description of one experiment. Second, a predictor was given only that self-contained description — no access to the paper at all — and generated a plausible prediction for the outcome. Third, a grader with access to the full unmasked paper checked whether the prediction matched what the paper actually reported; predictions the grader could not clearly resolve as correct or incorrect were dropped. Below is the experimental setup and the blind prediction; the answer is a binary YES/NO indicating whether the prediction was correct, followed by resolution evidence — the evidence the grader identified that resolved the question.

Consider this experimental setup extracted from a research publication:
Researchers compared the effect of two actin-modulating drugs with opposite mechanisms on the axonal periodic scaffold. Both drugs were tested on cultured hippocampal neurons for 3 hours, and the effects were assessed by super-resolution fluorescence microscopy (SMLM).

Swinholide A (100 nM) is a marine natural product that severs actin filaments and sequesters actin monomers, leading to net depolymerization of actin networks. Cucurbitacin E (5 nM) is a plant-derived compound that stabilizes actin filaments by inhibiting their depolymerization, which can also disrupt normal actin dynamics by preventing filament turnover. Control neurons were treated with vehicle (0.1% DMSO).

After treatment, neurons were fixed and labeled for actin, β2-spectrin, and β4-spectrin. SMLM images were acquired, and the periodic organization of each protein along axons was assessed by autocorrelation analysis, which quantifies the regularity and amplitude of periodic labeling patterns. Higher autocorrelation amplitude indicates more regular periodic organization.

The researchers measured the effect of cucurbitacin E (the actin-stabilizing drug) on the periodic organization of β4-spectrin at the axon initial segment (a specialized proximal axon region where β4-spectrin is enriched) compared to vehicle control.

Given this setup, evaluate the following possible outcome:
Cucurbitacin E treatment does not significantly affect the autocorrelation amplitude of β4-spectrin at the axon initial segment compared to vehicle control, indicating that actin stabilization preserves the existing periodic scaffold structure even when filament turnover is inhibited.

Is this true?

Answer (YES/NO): YES